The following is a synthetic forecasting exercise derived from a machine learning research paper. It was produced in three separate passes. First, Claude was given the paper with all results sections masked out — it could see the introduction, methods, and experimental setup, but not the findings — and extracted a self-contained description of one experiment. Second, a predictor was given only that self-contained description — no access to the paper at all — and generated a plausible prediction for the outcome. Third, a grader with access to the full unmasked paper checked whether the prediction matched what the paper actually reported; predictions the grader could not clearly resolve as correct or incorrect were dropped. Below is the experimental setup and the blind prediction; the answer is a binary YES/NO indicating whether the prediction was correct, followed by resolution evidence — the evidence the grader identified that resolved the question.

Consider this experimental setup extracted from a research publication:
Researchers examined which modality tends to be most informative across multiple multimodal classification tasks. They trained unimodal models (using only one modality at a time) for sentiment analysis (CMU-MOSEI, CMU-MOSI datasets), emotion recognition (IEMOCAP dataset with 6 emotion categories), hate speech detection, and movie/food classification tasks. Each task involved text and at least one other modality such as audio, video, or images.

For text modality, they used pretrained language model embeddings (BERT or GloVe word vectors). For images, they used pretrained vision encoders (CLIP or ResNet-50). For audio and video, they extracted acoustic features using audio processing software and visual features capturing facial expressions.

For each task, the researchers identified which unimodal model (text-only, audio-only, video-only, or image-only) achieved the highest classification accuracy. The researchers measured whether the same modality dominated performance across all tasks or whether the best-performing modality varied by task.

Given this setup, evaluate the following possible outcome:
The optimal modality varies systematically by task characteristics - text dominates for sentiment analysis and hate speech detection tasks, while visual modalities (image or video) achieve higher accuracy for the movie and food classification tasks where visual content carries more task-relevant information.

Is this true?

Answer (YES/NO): NO